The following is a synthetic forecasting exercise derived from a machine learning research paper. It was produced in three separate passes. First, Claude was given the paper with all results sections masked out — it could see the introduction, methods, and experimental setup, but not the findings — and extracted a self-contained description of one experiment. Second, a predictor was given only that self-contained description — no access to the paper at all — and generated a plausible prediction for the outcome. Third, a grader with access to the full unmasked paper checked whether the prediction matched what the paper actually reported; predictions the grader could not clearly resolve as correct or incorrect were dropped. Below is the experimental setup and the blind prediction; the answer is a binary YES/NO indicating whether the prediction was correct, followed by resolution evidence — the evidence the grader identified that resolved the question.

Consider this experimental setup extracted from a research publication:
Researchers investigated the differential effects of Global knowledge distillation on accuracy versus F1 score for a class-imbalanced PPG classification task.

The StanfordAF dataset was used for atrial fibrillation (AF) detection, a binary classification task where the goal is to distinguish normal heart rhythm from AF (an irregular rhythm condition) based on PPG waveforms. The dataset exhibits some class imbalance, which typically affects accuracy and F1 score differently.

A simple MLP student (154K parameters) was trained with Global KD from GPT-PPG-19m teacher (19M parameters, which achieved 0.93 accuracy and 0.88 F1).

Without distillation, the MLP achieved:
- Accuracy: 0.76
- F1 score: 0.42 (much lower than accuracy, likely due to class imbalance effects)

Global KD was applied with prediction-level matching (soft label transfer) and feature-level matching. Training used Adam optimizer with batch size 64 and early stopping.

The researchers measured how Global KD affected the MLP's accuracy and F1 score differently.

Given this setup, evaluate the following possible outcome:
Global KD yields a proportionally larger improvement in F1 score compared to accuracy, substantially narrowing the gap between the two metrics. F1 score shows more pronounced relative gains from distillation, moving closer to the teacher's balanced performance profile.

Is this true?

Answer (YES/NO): YES